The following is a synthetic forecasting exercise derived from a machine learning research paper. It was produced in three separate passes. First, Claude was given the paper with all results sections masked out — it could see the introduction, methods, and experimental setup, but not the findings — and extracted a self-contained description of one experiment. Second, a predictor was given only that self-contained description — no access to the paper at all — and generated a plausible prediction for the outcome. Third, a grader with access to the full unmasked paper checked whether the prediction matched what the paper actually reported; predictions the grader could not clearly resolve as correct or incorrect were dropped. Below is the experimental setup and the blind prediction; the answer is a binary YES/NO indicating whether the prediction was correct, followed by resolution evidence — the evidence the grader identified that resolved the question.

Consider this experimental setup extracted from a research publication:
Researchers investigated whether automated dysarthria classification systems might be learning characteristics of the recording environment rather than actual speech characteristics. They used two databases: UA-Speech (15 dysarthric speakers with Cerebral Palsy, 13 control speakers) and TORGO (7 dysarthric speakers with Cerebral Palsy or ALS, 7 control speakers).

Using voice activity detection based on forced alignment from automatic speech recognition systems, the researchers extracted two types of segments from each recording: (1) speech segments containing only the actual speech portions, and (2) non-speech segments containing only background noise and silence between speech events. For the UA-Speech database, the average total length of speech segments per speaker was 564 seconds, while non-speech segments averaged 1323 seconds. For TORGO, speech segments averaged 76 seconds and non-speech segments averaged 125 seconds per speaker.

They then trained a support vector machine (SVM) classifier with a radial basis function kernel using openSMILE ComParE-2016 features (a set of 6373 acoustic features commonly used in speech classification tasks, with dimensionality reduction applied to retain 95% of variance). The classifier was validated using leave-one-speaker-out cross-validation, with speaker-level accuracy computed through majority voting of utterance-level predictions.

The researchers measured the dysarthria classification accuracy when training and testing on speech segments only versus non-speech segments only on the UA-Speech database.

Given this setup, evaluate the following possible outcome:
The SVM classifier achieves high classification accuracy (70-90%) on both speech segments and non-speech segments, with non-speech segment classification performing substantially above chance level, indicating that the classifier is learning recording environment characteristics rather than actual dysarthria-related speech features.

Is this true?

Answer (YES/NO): YES